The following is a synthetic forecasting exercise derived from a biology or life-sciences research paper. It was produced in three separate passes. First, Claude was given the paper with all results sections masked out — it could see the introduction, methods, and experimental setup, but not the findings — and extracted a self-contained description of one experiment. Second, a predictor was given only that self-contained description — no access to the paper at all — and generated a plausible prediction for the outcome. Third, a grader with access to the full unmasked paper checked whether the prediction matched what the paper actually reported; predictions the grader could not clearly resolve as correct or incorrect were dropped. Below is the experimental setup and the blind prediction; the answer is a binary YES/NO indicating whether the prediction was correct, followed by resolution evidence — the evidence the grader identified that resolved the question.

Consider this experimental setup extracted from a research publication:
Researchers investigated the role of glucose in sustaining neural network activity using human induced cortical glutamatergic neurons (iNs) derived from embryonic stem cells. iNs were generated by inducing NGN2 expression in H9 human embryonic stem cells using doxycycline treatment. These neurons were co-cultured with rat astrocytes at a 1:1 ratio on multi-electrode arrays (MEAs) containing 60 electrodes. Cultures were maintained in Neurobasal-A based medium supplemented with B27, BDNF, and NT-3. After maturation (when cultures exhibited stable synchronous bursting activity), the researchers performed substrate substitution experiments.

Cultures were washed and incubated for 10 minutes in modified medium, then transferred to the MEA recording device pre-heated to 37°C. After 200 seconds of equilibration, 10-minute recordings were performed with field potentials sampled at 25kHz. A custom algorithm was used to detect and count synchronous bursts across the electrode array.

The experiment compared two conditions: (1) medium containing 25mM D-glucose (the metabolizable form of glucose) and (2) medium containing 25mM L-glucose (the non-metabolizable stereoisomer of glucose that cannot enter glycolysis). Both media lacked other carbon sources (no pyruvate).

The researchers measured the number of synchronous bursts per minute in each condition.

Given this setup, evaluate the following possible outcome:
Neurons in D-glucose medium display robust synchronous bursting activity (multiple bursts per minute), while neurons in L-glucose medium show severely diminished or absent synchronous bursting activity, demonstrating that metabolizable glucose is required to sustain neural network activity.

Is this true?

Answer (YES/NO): YES